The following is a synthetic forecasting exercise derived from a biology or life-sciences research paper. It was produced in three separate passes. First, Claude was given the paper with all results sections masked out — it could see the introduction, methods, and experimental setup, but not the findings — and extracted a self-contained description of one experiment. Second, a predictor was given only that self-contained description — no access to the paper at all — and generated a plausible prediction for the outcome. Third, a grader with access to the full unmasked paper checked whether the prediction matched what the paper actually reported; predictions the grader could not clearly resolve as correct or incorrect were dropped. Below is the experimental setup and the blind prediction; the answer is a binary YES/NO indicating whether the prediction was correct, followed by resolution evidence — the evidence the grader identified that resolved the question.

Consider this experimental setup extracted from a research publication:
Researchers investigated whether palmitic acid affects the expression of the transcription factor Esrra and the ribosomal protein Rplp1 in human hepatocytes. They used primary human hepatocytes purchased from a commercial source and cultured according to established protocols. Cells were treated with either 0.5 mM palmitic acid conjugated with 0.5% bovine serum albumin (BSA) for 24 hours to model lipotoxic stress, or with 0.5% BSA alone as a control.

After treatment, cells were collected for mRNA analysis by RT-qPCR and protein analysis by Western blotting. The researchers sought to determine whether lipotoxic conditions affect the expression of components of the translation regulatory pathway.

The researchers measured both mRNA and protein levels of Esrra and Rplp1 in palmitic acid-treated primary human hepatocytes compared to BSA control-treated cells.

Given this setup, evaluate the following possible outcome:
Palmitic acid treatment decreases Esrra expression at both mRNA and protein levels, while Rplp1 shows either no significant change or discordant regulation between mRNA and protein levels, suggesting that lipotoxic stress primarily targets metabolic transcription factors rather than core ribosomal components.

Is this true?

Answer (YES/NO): NO